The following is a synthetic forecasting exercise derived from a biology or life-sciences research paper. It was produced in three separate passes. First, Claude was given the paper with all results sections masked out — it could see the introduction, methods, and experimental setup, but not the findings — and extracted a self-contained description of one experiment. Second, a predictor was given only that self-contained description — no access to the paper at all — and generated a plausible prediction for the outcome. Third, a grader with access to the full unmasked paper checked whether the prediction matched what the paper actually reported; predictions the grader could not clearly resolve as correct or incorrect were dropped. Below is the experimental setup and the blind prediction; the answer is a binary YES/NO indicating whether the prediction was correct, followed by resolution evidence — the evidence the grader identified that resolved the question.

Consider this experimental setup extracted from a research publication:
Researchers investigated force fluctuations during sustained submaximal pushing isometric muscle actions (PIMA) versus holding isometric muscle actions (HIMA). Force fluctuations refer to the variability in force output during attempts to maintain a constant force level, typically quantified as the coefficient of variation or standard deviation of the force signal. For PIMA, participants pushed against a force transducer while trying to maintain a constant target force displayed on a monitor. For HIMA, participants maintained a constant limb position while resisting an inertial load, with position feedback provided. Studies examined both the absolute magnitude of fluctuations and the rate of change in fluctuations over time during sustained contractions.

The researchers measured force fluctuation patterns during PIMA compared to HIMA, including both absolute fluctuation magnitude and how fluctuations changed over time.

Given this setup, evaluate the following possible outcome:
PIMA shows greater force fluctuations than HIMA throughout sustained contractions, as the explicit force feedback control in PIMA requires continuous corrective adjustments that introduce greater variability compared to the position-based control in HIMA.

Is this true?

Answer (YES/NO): YES